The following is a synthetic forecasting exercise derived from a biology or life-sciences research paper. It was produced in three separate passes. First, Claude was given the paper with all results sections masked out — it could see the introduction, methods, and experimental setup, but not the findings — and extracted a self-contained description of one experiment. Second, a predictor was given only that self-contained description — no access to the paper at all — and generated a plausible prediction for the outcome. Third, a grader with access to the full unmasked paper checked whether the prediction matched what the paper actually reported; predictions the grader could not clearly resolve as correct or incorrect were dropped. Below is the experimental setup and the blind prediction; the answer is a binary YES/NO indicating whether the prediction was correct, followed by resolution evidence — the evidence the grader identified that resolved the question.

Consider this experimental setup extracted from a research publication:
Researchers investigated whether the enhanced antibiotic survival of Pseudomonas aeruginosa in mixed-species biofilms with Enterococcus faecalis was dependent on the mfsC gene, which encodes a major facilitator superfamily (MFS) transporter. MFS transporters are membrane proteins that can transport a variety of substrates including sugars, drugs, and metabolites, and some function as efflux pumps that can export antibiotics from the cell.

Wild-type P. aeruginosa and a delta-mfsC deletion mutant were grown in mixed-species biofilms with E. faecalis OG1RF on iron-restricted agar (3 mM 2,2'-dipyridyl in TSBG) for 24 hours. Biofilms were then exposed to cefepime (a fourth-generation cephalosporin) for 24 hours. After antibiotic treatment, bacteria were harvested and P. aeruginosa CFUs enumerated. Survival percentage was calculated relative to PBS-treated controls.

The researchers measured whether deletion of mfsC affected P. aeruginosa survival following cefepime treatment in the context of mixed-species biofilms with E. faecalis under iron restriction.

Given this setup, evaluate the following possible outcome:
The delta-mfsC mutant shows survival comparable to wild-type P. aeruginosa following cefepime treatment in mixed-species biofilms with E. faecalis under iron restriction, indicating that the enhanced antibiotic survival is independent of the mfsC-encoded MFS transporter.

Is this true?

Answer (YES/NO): NO